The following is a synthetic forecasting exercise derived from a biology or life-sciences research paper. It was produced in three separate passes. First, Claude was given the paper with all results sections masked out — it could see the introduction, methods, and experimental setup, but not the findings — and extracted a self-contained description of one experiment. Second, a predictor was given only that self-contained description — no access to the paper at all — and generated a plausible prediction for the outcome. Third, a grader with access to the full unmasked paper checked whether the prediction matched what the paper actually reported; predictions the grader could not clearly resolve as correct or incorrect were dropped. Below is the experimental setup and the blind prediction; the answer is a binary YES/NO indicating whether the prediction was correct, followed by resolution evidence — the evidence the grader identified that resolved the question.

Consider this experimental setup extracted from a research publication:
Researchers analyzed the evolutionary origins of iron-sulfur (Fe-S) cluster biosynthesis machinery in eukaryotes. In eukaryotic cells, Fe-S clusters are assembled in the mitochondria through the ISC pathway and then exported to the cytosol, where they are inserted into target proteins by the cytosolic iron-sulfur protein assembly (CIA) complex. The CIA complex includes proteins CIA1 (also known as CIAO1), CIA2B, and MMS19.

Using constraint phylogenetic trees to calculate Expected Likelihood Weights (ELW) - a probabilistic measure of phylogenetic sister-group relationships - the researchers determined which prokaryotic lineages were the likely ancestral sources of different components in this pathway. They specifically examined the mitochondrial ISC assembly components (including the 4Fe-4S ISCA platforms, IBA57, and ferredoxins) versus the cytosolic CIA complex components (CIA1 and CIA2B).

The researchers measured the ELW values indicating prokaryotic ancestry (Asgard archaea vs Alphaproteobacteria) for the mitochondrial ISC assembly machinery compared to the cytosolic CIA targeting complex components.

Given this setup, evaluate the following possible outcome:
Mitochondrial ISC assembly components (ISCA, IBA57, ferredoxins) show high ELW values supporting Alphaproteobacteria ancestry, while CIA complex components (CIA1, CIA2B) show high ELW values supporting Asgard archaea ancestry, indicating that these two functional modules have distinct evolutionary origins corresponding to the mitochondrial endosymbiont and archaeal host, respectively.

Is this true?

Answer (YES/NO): YES